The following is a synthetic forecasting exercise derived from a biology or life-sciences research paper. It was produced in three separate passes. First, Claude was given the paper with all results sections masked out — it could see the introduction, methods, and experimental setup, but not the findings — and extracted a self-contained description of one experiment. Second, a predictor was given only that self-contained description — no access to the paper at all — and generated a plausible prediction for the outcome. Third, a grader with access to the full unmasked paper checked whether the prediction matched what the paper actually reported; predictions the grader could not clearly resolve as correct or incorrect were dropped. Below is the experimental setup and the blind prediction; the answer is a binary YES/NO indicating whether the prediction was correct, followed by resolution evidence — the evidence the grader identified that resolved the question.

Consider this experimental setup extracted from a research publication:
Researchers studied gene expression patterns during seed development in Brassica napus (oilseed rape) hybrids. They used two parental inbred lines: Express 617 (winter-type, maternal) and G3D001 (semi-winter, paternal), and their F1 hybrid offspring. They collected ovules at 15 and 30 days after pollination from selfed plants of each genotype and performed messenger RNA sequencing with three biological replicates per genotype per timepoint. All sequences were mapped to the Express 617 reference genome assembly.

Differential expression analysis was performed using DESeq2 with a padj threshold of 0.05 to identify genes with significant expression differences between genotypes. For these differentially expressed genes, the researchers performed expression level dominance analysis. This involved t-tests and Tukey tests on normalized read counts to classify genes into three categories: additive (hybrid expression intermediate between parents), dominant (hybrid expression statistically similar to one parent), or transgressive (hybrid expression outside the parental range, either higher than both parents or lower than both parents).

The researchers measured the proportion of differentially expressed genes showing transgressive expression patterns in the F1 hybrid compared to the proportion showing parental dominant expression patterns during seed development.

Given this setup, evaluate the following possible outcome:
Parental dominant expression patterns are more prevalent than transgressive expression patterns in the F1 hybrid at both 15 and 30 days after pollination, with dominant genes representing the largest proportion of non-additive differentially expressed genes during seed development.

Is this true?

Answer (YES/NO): YES